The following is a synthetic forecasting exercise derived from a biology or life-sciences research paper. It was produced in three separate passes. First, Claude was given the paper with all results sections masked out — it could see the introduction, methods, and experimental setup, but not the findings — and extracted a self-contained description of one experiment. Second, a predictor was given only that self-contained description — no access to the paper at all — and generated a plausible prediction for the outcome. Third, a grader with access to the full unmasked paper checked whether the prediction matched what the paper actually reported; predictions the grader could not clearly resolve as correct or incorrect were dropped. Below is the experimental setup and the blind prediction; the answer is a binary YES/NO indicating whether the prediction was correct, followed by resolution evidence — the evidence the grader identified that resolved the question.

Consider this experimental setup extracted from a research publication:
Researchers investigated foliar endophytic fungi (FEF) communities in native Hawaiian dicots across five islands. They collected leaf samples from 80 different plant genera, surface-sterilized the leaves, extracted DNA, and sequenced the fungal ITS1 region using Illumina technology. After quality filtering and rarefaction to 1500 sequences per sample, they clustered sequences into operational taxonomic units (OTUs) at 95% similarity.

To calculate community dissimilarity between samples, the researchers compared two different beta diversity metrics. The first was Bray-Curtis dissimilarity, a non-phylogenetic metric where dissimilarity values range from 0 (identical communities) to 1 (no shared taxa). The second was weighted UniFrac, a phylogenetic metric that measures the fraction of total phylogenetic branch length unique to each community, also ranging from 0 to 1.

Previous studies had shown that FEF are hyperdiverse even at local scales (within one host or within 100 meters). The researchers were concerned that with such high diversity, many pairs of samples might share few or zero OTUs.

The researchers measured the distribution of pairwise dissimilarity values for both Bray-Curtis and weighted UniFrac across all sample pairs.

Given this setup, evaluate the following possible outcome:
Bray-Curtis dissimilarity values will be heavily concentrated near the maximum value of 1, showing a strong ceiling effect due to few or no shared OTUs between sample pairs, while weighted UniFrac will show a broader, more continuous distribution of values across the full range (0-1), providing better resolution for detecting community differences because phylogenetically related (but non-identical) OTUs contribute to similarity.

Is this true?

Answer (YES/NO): YES